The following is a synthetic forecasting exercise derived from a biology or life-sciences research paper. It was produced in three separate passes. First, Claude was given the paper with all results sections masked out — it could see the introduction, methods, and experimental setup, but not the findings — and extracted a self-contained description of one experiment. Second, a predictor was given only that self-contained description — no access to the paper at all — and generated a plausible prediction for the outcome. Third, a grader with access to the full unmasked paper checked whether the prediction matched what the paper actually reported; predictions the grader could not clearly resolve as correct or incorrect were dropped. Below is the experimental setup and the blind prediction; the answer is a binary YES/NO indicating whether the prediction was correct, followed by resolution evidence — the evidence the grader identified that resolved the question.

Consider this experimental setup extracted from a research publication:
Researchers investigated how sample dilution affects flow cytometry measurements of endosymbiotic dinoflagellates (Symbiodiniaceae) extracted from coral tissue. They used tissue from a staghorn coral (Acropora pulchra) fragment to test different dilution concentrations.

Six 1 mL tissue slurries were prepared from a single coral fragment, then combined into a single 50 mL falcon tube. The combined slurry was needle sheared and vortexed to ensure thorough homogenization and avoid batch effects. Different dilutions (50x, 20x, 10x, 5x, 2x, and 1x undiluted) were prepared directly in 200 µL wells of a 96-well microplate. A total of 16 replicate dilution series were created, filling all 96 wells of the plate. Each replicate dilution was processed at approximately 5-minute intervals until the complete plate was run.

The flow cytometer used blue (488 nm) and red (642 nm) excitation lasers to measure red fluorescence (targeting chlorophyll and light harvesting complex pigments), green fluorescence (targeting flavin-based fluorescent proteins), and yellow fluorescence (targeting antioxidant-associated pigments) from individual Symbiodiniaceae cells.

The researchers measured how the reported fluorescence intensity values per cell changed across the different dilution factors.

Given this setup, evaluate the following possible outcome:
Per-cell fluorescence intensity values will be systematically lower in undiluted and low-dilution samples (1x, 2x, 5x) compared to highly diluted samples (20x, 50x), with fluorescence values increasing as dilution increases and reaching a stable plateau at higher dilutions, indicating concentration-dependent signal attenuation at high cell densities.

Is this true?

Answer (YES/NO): NO